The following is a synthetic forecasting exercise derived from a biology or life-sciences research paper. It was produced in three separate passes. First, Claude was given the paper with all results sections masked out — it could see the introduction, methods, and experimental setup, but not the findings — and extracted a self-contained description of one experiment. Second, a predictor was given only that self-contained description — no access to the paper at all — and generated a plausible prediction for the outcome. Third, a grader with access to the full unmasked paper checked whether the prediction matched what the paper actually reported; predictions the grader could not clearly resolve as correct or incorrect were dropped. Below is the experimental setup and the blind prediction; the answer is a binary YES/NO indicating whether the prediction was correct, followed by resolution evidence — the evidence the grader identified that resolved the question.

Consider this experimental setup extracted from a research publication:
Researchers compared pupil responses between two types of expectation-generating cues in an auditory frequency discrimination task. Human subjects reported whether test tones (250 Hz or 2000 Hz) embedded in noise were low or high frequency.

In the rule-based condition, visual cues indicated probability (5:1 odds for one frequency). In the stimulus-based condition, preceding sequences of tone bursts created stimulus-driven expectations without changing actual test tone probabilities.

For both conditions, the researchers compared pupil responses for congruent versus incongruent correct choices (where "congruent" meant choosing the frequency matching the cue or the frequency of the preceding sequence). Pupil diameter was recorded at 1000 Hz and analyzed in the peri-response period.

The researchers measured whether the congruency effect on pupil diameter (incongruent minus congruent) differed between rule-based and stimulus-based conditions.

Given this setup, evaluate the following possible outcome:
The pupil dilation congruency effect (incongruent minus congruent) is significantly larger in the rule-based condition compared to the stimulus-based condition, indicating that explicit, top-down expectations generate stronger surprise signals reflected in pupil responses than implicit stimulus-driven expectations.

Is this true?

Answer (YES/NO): YES